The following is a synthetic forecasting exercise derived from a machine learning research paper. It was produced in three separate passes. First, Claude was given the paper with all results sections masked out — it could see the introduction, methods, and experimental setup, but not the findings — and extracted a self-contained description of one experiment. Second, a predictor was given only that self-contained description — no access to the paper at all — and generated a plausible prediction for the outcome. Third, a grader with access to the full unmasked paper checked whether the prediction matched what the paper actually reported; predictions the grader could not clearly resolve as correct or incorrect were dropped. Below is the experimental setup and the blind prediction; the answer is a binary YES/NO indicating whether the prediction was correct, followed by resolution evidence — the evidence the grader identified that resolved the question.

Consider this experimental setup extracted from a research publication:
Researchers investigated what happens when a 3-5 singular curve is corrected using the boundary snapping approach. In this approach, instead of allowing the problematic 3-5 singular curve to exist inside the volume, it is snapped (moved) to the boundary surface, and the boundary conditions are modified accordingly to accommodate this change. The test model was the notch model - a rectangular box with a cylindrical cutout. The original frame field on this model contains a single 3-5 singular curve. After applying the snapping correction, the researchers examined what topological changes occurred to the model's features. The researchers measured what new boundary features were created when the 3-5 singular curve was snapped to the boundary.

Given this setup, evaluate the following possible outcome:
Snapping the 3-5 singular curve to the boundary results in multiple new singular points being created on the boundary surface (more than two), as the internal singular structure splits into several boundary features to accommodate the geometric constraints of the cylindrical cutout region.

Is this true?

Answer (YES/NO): NO